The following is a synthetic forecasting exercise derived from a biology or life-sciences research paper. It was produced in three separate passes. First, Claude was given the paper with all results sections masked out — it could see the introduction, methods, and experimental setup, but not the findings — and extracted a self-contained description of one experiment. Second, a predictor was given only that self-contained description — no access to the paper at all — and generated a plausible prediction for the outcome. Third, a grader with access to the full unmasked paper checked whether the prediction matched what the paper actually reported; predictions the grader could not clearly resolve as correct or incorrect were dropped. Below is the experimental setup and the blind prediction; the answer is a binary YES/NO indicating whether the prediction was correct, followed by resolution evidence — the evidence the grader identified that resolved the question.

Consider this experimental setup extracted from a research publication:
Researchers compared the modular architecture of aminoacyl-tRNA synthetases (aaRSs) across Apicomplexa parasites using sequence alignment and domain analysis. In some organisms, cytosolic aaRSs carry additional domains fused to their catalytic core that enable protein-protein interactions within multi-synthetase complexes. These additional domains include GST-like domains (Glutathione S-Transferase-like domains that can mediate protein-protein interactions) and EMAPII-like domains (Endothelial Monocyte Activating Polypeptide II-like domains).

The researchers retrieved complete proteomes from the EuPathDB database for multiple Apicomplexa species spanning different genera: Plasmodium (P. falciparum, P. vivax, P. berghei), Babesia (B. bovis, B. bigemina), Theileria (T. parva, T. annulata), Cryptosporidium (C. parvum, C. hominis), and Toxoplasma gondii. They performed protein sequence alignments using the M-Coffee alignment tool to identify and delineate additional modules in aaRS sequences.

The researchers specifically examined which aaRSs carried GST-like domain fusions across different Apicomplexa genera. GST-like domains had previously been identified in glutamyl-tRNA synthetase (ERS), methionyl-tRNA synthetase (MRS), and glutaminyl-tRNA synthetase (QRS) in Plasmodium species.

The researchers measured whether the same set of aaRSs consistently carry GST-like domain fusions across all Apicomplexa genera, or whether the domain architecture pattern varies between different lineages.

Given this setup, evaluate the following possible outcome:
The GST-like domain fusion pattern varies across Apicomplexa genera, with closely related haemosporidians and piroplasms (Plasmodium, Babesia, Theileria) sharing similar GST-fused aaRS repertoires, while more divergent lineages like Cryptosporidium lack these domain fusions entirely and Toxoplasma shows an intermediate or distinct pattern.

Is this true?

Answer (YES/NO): NO